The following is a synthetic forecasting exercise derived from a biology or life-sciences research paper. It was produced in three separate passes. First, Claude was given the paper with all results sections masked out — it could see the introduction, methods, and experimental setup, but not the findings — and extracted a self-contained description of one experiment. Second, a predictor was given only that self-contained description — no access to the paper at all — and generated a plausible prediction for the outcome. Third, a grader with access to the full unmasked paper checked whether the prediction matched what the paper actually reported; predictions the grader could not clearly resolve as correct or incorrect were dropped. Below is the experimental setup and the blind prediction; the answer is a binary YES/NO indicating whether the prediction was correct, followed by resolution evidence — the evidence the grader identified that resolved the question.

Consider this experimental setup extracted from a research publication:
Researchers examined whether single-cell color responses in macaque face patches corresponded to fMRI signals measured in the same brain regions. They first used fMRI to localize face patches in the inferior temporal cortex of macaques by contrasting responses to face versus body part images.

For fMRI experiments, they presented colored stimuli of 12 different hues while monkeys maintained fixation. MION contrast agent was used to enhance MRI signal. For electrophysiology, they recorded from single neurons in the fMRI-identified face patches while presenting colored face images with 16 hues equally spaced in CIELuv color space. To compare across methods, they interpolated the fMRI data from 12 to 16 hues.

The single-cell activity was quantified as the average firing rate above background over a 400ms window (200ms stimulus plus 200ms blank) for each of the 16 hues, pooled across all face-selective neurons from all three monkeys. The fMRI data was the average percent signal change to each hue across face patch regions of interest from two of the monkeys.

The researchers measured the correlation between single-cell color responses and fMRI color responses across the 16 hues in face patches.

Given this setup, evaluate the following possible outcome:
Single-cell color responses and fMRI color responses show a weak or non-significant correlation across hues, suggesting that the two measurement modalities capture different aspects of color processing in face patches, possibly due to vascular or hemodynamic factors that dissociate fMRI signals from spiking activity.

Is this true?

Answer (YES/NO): NO